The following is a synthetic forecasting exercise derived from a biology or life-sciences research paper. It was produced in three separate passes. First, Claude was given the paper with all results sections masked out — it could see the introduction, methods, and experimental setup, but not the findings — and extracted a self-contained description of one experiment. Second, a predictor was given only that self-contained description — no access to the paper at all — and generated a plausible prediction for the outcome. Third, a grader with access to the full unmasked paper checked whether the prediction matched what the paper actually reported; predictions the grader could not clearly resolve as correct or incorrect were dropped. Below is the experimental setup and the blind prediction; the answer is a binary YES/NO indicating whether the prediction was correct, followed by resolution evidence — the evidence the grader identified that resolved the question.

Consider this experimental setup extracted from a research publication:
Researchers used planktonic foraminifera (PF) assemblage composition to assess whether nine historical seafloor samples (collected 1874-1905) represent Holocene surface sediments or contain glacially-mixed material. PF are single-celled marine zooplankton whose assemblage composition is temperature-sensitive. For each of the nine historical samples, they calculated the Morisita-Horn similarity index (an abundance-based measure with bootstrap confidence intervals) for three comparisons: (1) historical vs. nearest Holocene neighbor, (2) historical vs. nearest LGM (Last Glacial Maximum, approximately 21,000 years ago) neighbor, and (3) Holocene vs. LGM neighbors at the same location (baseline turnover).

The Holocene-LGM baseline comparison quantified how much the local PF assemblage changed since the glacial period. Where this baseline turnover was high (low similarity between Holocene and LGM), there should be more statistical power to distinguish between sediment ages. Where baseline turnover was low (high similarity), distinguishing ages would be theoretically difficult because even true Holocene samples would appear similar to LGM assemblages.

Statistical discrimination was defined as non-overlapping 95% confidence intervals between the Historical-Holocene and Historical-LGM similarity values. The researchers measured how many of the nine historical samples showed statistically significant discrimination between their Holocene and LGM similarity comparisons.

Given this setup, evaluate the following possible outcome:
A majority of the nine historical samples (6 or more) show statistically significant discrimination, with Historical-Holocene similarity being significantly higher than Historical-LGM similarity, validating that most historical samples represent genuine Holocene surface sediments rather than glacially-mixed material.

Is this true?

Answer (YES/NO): NO